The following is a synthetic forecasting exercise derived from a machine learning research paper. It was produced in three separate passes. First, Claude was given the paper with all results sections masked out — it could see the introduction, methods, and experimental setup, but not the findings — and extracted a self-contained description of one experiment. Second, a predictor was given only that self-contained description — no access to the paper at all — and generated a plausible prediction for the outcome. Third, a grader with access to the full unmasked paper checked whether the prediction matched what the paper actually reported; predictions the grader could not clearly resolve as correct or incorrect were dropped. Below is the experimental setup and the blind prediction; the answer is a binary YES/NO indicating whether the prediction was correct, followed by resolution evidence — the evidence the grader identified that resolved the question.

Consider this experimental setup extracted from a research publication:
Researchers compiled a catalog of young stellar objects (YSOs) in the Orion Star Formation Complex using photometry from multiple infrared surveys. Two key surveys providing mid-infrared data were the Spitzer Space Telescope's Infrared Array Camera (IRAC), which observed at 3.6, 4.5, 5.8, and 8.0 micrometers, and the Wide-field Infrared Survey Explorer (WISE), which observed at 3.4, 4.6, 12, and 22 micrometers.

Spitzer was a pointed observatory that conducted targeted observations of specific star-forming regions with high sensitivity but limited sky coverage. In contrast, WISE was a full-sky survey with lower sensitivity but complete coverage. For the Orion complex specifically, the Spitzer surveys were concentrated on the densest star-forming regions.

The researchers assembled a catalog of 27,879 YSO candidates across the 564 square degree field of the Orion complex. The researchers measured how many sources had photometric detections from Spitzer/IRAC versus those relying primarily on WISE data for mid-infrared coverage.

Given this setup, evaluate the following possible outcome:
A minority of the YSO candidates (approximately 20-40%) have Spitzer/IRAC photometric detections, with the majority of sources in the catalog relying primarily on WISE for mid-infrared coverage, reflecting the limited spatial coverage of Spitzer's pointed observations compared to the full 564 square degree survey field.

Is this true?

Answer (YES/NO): YES